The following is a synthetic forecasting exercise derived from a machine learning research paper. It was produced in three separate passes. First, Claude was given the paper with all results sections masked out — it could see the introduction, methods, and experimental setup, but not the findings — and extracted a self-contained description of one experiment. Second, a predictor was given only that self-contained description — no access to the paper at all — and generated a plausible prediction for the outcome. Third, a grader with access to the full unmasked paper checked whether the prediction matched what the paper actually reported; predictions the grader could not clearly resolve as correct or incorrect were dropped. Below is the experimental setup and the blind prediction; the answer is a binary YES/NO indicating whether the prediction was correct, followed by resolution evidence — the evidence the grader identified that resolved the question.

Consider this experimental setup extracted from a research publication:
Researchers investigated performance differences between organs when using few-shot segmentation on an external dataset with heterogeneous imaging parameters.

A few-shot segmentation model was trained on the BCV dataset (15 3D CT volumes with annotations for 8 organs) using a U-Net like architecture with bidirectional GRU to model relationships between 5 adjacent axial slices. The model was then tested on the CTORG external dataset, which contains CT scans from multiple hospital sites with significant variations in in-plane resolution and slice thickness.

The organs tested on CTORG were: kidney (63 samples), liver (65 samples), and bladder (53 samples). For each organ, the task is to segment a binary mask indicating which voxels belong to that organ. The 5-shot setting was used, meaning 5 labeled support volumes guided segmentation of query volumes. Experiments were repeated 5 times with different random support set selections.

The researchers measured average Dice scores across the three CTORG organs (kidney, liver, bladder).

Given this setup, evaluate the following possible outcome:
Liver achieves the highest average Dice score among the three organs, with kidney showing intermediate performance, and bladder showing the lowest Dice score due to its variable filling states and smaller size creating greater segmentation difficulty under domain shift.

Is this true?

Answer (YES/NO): NO